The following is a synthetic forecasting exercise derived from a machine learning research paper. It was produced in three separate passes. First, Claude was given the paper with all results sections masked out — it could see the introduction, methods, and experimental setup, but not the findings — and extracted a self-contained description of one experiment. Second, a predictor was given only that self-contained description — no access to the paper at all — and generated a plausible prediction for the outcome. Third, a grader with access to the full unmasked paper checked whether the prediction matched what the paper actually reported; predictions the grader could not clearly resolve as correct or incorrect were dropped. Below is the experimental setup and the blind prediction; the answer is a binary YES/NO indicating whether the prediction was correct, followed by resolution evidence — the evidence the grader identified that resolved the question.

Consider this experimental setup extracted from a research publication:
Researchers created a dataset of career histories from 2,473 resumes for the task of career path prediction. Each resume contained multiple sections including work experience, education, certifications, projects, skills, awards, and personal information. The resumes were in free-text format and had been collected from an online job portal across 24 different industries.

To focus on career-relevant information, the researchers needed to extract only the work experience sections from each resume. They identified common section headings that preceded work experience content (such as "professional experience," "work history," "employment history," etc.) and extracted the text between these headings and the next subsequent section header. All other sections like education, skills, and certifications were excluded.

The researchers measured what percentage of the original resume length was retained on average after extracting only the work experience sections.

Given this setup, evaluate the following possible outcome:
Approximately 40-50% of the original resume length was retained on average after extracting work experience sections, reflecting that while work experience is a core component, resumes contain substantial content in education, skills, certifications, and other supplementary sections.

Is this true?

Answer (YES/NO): NO